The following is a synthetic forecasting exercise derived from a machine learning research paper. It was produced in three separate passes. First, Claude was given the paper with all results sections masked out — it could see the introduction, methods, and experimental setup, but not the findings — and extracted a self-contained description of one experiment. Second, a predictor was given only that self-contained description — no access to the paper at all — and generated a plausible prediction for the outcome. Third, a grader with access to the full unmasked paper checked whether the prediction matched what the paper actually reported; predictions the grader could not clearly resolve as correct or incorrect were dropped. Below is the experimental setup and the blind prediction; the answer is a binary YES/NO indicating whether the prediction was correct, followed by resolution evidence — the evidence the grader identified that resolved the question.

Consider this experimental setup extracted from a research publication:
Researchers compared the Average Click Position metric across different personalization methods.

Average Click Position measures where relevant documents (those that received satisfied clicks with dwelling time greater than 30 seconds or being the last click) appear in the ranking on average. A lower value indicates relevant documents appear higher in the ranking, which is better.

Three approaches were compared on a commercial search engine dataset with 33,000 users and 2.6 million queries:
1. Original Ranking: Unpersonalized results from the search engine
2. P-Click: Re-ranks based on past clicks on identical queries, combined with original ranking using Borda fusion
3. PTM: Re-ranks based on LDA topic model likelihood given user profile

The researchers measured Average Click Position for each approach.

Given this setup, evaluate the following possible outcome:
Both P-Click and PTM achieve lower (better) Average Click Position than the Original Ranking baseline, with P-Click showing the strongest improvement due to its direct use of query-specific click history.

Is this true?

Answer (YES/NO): NO